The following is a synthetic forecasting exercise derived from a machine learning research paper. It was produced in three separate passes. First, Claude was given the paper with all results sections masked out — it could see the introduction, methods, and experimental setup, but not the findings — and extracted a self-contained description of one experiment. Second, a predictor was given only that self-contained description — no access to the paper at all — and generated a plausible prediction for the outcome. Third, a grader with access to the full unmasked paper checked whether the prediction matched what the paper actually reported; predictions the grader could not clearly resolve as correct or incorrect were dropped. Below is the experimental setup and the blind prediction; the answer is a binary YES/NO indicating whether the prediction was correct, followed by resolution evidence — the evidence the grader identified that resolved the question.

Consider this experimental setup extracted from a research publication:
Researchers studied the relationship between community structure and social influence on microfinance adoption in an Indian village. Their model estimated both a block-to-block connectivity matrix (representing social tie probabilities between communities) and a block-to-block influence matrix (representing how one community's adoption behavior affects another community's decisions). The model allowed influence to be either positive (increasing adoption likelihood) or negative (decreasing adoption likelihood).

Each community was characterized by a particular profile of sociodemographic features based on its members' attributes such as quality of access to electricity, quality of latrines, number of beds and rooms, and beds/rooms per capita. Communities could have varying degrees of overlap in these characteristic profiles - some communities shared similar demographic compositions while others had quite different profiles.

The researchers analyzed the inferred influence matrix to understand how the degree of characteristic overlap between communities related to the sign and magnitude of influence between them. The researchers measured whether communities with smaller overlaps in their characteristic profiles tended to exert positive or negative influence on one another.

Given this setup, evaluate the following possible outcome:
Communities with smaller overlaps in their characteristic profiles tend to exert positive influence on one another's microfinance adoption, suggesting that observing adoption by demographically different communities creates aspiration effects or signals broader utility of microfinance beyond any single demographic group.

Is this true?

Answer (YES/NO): NO